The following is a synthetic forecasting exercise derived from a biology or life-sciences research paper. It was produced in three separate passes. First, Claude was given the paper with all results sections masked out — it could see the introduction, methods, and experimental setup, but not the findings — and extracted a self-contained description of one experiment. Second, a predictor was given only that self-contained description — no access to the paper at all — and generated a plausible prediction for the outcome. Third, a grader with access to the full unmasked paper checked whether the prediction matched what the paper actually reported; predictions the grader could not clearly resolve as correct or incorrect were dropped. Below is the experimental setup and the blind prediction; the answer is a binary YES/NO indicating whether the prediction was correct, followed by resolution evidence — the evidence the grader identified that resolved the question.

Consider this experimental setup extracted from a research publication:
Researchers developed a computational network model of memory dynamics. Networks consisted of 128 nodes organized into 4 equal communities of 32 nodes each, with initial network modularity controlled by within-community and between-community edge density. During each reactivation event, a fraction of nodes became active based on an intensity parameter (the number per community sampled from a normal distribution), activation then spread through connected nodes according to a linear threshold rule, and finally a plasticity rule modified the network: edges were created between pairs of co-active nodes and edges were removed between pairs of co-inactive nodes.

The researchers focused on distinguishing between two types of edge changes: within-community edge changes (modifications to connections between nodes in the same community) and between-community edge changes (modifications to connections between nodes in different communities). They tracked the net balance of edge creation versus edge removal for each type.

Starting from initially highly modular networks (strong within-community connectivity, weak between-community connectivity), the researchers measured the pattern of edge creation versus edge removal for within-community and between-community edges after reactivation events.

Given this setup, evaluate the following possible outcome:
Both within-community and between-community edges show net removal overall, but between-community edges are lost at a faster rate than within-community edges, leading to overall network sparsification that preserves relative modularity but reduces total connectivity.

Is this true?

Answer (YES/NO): NO